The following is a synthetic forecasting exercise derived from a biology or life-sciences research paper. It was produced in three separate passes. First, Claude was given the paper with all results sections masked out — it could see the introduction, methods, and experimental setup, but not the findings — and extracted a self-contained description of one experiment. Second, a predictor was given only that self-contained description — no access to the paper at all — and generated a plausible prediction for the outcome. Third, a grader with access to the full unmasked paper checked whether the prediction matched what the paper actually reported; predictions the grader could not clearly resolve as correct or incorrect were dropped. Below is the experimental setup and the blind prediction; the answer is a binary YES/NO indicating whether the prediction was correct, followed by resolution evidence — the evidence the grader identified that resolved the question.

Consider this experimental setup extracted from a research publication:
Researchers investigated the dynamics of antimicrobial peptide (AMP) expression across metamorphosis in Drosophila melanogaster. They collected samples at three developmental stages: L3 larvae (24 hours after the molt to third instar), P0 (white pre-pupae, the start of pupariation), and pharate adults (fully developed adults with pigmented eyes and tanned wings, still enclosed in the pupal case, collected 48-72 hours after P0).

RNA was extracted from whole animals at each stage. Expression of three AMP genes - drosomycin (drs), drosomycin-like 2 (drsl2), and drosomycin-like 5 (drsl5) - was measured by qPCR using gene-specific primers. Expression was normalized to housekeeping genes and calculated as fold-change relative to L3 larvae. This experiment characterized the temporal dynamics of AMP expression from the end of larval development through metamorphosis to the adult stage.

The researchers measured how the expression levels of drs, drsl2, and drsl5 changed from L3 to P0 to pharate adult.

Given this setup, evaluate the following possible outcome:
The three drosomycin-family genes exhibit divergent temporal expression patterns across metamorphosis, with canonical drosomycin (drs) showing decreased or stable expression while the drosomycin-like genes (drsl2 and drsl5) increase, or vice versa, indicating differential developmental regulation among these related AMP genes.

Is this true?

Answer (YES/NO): NO